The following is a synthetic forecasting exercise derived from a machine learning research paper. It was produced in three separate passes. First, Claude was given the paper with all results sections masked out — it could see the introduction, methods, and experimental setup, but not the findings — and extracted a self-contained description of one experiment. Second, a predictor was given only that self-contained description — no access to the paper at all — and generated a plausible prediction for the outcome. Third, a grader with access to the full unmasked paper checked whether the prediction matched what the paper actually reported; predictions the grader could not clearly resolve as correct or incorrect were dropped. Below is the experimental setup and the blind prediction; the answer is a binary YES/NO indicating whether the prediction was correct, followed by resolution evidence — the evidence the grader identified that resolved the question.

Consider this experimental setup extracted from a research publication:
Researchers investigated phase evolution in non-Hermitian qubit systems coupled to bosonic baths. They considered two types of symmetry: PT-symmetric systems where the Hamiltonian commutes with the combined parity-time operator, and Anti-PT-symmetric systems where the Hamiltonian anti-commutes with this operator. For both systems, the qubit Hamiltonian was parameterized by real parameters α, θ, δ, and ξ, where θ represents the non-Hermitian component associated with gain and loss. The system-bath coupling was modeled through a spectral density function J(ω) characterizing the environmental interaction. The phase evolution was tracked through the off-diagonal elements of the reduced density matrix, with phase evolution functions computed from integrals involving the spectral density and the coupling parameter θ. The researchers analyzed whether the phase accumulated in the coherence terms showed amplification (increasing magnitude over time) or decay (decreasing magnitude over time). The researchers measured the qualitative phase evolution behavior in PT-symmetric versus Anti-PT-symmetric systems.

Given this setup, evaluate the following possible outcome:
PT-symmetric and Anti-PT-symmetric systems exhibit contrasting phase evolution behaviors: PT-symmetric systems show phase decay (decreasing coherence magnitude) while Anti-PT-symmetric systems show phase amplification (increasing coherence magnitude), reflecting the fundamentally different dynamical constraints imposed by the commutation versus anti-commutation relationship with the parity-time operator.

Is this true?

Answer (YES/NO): NO